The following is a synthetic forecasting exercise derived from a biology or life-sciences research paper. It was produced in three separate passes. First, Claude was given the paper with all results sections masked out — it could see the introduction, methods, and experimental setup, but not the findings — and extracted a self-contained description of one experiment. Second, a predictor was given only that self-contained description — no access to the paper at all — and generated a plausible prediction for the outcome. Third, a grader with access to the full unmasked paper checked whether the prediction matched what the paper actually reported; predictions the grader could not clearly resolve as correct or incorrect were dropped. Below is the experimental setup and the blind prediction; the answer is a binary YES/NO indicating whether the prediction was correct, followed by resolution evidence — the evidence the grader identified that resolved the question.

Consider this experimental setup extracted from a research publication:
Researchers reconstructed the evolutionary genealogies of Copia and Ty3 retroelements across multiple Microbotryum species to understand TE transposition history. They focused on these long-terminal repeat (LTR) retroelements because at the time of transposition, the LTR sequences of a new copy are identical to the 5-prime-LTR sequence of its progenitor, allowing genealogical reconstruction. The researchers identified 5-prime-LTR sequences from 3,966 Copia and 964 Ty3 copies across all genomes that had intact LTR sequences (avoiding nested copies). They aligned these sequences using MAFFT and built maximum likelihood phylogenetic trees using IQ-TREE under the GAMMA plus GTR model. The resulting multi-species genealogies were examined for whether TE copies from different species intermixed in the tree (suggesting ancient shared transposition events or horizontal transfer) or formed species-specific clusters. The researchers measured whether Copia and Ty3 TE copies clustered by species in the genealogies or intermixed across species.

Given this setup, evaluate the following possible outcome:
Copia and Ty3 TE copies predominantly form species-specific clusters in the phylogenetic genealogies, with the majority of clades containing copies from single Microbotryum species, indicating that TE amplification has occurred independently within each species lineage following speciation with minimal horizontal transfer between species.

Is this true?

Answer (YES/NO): NO